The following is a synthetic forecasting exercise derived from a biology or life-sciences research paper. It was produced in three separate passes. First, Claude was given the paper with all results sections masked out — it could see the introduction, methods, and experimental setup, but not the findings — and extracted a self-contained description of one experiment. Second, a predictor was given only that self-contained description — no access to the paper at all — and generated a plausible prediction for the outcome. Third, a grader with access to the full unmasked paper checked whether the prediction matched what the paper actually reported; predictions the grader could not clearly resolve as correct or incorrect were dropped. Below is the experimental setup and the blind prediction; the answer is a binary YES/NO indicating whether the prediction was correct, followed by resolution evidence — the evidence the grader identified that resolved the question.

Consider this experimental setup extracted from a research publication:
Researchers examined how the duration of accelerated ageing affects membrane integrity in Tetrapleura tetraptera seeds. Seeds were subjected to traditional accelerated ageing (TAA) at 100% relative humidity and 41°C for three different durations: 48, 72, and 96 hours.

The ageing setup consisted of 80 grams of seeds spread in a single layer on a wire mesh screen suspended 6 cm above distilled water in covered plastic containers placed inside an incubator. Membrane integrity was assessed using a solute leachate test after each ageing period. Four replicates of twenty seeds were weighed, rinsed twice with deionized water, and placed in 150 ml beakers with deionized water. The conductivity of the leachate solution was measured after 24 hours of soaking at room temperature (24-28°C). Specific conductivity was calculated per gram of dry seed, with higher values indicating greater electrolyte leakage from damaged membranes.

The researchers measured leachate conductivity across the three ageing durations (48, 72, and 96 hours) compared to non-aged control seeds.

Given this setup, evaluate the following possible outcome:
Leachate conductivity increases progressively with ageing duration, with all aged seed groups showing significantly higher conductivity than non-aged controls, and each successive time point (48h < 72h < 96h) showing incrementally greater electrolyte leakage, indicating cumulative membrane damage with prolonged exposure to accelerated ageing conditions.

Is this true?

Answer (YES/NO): YES